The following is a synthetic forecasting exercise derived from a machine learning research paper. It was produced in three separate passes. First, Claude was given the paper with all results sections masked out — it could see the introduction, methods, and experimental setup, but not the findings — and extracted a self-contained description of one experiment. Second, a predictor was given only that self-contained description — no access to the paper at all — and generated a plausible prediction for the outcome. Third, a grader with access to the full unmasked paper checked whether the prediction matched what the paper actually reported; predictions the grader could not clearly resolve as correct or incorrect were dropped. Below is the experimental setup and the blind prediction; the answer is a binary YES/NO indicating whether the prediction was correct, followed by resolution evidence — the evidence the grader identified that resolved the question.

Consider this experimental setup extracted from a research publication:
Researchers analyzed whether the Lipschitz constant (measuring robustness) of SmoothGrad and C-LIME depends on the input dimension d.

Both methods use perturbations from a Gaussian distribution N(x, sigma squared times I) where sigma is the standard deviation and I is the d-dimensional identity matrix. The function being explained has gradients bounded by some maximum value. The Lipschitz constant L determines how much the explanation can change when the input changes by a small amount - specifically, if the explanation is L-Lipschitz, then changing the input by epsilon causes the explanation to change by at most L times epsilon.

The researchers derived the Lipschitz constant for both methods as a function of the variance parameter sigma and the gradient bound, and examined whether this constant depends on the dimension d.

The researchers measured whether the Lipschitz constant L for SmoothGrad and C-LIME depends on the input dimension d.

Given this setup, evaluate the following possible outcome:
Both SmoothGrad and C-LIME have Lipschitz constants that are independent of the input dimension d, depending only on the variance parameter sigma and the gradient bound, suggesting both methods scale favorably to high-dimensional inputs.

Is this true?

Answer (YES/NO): YES